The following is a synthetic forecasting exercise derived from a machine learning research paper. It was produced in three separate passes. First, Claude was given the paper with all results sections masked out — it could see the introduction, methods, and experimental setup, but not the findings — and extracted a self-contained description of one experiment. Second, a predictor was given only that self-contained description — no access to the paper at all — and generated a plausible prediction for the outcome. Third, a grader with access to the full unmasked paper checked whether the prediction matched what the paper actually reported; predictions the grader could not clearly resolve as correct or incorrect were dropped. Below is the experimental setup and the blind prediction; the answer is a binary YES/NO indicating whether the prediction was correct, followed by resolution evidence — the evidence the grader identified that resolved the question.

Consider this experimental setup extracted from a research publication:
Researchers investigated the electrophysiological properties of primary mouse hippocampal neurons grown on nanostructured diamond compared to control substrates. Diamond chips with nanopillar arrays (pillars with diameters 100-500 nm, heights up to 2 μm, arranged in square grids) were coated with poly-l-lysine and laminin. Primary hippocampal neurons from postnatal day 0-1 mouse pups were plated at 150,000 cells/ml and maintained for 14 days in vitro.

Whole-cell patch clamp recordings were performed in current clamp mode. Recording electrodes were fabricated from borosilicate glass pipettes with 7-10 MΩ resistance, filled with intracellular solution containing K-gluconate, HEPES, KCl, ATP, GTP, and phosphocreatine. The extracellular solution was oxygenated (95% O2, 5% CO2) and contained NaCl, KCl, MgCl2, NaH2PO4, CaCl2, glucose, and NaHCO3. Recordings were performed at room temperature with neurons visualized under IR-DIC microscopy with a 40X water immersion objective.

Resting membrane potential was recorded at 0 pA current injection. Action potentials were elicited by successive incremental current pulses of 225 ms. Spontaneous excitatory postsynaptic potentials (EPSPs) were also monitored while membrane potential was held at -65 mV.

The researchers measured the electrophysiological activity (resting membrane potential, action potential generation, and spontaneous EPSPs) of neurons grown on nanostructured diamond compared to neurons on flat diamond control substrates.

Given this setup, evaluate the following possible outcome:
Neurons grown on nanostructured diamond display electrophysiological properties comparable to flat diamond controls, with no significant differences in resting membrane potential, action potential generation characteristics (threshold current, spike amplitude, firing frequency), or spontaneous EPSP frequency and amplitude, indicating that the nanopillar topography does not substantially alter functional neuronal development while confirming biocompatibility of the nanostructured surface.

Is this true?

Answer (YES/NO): YES